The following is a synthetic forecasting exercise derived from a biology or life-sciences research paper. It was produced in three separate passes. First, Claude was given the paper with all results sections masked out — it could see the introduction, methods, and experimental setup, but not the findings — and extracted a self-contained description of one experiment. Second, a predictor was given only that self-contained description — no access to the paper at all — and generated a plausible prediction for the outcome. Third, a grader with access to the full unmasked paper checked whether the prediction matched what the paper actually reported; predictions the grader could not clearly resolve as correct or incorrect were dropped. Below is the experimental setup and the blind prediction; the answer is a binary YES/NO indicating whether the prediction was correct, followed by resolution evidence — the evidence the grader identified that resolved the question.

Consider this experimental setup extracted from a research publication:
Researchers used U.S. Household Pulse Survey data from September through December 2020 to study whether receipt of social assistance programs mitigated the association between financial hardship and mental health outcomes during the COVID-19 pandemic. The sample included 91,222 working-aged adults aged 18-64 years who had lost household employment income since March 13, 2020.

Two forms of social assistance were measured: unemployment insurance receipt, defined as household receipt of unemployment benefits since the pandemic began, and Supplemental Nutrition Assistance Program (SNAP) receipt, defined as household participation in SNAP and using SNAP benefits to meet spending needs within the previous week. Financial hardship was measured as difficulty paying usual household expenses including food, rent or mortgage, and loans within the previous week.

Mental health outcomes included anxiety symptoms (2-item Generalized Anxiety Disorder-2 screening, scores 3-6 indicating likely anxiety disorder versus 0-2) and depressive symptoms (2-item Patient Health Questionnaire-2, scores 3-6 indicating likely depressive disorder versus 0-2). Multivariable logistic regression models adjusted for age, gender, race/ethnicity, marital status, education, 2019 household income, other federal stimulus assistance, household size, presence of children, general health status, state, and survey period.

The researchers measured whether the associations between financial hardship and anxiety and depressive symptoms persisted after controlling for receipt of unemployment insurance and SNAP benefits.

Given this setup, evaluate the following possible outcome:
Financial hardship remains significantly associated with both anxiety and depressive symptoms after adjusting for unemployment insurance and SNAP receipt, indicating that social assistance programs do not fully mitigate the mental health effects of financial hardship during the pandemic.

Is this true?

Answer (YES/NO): YES